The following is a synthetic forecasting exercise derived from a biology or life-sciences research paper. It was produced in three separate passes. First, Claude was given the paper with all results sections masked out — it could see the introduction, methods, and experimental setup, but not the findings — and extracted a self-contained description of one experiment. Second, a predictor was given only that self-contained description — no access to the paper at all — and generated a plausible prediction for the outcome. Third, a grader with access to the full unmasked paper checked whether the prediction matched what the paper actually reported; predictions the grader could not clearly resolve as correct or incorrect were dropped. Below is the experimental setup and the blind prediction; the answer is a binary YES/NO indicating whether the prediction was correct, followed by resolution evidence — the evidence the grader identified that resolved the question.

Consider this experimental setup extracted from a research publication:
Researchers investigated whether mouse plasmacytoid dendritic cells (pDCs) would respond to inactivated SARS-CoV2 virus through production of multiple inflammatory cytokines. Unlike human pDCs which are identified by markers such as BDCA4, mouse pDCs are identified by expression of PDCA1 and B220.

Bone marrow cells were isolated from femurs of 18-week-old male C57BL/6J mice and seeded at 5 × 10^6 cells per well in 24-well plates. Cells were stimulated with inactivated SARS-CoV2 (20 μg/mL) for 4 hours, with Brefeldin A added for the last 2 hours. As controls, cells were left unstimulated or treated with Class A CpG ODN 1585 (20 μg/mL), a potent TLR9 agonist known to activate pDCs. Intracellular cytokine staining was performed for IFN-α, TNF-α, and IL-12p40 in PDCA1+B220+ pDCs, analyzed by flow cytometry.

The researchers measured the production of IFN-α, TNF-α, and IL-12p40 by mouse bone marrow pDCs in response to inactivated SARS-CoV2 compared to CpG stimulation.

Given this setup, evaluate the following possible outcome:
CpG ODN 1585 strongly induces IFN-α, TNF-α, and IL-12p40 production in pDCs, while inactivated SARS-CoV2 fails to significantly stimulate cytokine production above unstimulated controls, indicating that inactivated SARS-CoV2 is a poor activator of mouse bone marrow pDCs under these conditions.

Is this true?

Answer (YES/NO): NO